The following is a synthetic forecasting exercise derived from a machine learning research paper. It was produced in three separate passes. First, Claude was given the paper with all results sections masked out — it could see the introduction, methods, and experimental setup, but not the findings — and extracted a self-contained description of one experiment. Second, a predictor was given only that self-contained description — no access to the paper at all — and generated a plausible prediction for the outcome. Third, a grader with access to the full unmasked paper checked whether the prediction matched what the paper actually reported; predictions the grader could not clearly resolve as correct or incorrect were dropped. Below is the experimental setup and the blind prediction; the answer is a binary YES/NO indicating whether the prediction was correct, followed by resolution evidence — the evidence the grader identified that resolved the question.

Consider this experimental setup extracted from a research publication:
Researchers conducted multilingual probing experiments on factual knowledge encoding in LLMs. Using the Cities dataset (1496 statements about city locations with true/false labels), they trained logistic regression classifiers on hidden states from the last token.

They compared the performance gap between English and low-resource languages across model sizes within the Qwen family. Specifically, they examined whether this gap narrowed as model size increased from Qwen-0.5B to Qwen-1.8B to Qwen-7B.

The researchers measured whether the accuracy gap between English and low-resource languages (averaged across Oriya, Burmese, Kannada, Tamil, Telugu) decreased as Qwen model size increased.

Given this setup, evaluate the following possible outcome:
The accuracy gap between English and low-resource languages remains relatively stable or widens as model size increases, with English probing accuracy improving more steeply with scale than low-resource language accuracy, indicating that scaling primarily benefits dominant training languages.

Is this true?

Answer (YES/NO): YES